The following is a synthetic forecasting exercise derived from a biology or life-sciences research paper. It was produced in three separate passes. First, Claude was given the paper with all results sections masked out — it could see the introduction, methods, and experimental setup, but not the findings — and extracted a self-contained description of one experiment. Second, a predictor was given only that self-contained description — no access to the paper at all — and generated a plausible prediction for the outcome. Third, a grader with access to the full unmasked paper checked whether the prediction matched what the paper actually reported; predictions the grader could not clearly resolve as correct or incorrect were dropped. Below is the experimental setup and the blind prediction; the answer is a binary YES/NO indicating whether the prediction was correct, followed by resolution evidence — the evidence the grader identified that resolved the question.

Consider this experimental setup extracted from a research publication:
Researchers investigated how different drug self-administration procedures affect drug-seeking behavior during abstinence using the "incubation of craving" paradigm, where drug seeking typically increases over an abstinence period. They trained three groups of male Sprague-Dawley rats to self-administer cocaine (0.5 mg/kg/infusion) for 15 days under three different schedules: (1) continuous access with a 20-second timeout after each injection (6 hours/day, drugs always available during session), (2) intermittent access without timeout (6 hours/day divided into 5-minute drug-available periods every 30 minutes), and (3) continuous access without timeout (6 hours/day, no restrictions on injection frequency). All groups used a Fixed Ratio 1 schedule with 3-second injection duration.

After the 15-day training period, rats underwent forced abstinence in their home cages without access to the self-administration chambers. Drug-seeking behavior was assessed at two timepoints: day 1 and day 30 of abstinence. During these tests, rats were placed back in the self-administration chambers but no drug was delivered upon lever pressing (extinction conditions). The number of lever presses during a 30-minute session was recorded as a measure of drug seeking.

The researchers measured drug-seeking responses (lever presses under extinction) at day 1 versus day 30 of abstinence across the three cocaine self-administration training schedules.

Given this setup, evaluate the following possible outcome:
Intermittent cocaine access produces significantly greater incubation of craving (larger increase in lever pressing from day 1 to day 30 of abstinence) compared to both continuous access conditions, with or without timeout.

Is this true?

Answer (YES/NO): NO